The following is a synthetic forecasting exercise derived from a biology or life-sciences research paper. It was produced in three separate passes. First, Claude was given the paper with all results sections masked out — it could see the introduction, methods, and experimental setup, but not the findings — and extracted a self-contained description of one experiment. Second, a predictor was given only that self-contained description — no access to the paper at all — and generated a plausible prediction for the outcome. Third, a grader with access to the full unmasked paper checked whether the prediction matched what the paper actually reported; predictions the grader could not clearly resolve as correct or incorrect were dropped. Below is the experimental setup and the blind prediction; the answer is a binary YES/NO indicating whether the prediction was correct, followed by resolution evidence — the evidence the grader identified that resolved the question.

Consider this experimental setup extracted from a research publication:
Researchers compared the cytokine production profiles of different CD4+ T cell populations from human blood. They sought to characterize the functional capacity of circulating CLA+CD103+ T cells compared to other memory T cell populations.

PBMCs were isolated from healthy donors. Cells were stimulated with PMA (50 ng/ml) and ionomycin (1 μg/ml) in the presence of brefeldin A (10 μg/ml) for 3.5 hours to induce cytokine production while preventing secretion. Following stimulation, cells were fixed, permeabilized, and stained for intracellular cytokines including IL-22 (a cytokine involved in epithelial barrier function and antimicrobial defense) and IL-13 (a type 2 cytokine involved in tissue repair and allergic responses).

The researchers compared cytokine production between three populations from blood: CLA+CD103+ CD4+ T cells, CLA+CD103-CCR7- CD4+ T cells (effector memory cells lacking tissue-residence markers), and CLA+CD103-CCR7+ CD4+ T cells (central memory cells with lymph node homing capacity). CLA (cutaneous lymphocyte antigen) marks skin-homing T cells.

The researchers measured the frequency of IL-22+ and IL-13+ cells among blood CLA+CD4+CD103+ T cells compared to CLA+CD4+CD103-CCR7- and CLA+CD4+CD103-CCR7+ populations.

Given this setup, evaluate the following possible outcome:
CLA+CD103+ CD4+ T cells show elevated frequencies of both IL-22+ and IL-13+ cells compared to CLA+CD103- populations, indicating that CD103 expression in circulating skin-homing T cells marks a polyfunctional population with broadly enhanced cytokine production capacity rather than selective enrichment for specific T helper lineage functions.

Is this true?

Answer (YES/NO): NO